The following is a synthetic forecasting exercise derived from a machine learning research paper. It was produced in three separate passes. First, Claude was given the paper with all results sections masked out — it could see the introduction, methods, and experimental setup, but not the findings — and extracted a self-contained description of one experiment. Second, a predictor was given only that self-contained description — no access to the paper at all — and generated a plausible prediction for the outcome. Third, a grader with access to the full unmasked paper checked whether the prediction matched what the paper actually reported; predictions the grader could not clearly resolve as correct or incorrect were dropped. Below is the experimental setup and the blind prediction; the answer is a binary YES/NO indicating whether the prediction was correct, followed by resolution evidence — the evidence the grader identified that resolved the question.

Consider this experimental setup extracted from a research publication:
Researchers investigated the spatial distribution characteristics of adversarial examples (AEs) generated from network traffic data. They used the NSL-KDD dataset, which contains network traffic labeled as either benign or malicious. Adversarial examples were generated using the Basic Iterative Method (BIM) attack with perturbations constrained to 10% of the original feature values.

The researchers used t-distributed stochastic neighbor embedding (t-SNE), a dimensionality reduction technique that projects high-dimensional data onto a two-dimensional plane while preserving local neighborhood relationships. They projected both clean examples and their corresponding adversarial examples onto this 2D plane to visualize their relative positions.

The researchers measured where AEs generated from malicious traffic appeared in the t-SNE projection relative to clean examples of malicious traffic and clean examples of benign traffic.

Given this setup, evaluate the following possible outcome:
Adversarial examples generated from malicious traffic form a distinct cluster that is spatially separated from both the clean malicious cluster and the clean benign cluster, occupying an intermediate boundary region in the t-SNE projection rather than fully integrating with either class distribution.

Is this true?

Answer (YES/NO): NO